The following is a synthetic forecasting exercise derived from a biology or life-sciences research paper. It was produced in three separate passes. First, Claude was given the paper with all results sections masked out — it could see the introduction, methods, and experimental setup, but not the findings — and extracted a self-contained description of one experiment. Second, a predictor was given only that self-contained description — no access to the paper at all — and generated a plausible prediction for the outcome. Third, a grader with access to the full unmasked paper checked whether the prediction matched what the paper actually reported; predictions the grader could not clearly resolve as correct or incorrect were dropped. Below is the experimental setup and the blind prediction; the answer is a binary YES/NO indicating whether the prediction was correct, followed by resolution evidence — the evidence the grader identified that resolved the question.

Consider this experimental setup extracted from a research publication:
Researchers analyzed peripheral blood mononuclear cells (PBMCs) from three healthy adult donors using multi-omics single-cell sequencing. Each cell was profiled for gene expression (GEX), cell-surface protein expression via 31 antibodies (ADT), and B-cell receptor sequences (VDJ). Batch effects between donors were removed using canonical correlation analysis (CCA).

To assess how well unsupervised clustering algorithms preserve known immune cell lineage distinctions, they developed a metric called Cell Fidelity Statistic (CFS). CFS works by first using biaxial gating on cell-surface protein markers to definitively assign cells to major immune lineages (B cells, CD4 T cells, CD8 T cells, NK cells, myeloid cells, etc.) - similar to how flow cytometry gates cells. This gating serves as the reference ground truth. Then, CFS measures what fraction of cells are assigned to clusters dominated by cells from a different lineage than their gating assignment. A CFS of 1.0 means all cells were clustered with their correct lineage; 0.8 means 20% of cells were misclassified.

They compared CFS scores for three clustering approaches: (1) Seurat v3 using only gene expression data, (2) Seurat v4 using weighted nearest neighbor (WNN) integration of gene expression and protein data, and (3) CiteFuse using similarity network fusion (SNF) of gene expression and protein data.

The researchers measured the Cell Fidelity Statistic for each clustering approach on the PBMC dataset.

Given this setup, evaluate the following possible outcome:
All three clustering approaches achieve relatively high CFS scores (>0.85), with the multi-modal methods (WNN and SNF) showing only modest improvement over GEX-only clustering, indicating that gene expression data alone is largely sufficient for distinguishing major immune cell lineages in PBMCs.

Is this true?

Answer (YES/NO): NO